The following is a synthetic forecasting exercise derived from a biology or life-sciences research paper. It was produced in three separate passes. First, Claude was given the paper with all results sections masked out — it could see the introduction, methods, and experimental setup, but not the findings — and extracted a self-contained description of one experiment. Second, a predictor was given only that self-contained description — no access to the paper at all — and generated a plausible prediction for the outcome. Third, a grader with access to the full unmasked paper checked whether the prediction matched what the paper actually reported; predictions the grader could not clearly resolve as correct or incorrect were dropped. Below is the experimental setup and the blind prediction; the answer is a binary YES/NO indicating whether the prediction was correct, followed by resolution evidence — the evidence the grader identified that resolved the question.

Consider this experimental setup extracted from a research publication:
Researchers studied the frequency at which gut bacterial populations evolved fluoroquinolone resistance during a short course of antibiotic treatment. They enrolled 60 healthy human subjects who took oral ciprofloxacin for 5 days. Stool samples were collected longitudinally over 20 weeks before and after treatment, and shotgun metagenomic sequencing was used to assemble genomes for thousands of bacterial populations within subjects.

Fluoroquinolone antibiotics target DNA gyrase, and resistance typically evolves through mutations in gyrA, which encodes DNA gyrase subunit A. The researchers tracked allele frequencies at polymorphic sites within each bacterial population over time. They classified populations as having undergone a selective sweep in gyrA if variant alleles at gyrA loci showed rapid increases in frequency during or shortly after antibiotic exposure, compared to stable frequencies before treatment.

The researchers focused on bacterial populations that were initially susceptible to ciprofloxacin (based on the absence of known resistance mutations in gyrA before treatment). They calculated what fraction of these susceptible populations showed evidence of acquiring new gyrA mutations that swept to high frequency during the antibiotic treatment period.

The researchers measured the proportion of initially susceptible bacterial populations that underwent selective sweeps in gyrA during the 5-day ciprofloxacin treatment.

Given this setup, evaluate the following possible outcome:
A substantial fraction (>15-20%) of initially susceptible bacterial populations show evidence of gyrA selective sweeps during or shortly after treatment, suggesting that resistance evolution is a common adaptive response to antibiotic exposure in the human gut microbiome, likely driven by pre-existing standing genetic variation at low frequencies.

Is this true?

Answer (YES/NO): NO